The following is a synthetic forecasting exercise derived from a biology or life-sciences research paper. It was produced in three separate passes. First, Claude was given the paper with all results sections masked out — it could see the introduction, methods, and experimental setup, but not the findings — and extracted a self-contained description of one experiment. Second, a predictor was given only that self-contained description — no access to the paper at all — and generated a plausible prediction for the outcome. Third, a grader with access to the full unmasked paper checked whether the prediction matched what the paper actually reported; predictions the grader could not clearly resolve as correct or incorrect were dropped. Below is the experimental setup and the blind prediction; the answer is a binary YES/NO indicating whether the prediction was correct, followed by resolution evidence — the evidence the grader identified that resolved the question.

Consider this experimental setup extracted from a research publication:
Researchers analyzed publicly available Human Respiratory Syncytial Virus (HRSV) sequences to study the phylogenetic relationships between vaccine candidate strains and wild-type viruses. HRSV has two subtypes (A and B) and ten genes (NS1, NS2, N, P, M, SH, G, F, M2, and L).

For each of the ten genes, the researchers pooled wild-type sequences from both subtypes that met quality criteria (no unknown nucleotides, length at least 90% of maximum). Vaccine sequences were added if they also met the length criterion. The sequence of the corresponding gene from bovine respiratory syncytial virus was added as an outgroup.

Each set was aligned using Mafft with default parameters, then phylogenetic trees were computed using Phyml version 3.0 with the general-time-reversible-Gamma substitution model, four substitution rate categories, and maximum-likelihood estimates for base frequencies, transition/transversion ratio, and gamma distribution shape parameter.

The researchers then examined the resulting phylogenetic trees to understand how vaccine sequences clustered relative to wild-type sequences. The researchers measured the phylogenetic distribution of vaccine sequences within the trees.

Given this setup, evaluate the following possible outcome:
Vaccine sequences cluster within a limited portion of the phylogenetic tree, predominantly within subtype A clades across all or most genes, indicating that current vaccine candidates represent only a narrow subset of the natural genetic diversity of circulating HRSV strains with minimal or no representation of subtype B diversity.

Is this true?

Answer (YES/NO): NO